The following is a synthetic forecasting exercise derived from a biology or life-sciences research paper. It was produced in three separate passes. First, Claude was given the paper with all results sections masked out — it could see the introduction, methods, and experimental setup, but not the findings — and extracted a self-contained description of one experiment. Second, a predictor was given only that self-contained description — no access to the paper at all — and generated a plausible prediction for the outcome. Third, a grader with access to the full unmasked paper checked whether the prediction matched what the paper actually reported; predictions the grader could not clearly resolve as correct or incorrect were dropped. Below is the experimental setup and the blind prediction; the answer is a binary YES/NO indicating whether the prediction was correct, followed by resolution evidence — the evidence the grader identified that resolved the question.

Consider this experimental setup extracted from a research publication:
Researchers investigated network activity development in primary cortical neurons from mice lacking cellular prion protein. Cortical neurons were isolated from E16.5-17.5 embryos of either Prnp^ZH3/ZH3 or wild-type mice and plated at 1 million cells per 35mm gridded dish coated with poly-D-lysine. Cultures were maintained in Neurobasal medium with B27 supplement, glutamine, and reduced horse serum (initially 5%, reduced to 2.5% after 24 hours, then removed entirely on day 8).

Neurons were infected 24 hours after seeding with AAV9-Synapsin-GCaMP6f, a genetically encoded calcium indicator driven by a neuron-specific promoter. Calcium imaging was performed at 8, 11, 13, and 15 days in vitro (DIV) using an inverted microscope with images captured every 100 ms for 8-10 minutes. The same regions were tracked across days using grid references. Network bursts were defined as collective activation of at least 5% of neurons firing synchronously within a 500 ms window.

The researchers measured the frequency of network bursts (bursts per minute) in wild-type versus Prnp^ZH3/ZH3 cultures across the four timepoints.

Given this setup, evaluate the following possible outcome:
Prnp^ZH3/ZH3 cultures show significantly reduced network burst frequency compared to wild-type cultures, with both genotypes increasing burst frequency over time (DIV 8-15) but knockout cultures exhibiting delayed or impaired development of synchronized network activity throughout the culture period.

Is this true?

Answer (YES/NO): NO